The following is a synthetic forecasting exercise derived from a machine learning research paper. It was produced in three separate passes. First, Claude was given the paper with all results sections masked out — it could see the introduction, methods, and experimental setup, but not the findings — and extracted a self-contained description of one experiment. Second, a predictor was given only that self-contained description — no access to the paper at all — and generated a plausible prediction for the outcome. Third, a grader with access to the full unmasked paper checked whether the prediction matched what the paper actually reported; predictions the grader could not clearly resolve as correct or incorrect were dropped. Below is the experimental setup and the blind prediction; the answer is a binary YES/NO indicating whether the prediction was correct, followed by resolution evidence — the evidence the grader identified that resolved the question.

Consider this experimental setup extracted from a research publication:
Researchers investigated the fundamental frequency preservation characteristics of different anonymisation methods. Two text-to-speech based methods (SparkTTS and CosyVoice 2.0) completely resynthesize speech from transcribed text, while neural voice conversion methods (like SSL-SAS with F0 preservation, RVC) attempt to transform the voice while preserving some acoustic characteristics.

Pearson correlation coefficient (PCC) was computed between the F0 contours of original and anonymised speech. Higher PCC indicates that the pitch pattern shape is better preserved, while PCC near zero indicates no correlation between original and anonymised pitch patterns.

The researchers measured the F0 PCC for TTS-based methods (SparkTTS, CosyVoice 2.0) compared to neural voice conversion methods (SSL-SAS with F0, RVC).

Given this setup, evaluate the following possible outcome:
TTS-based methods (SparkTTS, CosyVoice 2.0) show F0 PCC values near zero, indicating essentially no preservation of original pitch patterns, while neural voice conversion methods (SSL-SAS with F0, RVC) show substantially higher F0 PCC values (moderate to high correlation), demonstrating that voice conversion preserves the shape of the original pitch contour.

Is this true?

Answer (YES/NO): YES